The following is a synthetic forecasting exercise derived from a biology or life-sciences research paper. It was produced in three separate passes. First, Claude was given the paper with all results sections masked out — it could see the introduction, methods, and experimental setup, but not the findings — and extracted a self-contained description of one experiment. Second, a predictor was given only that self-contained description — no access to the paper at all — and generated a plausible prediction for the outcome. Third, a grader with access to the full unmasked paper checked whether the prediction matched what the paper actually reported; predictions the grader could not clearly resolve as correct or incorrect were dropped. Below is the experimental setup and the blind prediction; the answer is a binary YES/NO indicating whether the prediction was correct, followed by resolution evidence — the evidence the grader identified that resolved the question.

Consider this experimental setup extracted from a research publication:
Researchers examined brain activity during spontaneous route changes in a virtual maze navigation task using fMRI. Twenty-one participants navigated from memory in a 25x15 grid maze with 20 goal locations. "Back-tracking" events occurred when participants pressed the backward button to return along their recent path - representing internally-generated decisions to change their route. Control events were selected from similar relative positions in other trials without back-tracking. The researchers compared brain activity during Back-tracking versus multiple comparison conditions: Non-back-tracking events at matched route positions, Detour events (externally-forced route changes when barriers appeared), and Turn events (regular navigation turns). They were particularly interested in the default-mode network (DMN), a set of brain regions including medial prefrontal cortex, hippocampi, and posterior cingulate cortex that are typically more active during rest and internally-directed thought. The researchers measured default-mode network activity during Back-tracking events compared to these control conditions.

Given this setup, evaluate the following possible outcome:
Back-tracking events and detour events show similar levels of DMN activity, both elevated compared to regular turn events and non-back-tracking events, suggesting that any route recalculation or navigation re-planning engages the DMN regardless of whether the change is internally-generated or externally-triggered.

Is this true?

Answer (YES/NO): NO